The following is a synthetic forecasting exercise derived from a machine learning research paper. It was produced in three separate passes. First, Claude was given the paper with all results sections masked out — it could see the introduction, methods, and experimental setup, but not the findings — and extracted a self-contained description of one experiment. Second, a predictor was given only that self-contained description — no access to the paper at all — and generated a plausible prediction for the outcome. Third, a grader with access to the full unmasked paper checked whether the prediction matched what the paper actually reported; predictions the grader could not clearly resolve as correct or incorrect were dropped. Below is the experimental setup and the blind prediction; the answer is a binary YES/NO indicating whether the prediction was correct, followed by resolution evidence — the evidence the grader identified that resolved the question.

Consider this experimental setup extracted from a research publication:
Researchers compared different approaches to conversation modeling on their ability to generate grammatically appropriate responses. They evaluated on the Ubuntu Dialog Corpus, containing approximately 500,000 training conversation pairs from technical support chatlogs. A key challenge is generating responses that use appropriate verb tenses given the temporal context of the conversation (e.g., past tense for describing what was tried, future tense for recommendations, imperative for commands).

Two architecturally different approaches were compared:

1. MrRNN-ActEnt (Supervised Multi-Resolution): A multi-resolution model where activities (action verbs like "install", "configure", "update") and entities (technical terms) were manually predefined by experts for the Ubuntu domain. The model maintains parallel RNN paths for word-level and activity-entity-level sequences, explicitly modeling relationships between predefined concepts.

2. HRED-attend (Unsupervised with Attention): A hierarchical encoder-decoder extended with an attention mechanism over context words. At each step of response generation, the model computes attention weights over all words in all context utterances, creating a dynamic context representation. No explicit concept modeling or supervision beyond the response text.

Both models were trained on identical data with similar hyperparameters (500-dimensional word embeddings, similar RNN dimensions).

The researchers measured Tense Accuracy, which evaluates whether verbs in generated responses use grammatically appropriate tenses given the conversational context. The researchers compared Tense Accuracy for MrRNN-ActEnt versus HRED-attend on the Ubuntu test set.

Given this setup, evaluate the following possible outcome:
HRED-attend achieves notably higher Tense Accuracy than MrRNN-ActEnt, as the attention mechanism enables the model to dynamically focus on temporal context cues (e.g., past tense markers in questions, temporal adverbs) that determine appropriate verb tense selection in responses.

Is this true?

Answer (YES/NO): NO